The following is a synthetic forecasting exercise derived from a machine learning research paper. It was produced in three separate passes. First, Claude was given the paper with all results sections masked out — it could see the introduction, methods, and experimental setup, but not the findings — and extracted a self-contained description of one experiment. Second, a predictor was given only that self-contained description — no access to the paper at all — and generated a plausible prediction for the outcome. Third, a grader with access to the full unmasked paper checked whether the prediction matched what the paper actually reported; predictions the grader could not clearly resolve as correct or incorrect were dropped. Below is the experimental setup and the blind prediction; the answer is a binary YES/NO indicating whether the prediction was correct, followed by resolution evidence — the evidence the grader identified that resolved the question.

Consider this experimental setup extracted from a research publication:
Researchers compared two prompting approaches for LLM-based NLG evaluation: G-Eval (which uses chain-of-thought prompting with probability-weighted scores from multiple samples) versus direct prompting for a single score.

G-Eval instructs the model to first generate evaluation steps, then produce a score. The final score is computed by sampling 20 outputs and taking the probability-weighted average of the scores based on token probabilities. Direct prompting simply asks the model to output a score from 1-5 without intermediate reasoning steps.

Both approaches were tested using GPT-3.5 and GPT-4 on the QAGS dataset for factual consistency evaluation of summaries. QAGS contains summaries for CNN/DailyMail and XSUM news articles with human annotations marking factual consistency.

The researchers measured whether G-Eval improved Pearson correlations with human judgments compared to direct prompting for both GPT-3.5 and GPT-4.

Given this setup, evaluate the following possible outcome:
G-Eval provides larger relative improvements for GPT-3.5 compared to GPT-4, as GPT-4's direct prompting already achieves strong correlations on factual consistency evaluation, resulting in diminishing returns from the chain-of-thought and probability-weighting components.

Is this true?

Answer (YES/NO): NO